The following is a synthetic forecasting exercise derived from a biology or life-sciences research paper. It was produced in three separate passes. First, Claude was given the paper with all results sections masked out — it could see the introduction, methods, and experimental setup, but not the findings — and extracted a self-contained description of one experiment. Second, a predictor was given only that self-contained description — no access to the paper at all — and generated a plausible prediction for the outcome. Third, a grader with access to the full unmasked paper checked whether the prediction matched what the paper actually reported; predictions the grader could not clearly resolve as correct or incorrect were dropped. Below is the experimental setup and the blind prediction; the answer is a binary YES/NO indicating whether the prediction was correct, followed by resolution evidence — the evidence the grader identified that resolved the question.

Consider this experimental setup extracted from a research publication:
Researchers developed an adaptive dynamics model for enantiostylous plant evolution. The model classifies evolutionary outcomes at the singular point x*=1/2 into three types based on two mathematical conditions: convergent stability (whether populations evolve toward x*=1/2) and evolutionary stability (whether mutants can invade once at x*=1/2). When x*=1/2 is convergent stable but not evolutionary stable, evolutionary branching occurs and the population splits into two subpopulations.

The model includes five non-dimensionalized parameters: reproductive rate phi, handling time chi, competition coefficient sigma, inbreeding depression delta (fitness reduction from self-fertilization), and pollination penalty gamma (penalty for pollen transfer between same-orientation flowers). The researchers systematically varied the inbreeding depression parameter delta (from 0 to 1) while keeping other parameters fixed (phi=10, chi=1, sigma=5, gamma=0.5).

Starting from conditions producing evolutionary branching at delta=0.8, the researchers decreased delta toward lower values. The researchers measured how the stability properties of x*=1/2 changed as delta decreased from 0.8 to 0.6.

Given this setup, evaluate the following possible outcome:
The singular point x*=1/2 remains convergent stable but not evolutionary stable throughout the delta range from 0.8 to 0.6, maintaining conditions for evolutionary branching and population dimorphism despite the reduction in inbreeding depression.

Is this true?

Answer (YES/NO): NO